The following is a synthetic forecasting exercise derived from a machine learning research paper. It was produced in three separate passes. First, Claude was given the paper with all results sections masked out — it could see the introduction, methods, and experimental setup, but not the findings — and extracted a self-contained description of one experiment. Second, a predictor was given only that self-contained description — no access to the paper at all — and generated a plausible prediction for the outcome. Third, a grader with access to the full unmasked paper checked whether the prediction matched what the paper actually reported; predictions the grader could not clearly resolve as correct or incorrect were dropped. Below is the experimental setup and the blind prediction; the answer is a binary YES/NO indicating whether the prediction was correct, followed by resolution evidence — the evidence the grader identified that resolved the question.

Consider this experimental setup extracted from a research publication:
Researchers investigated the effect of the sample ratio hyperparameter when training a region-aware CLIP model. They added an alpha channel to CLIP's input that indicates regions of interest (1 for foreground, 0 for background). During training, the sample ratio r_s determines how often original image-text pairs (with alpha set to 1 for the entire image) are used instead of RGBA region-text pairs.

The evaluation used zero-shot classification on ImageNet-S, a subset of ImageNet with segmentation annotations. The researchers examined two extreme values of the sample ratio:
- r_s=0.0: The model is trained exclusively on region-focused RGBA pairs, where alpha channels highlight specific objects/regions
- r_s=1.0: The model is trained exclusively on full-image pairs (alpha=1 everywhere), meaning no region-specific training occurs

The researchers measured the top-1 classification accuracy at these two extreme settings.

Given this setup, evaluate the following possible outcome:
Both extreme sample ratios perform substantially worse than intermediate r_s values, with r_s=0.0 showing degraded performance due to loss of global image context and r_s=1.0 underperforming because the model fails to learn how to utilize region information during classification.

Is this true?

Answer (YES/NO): NO